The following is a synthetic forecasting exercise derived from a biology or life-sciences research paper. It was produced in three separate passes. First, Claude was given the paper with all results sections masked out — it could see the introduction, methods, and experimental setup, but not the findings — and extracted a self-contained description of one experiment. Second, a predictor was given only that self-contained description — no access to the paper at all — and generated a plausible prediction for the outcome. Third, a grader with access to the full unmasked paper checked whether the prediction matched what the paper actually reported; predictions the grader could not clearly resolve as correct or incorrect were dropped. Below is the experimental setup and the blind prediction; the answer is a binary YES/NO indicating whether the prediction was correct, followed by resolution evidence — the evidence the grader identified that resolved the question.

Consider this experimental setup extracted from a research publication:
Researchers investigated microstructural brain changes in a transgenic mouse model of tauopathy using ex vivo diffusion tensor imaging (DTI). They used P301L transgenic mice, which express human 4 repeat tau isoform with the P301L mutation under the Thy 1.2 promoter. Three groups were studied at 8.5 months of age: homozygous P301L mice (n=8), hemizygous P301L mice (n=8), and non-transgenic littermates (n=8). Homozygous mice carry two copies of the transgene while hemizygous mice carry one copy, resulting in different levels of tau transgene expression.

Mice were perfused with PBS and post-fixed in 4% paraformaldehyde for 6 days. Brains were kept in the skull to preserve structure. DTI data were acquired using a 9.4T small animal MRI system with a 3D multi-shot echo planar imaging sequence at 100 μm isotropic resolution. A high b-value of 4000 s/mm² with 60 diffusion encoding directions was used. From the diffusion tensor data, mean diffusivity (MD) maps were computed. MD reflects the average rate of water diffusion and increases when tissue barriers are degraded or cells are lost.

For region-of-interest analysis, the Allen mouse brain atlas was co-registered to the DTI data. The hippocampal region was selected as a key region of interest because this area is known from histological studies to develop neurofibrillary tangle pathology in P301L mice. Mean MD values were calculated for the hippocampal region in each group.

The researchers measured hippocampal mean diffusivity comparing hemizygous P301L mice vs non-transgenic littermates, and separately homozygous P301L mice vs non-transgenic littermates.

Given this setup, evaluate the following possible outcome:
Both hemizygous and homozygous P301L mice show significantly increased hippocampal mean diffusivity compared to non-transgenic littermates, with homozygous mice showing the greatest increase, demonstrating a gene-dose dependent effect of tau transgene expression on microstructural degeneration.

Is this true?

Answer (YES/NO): NO